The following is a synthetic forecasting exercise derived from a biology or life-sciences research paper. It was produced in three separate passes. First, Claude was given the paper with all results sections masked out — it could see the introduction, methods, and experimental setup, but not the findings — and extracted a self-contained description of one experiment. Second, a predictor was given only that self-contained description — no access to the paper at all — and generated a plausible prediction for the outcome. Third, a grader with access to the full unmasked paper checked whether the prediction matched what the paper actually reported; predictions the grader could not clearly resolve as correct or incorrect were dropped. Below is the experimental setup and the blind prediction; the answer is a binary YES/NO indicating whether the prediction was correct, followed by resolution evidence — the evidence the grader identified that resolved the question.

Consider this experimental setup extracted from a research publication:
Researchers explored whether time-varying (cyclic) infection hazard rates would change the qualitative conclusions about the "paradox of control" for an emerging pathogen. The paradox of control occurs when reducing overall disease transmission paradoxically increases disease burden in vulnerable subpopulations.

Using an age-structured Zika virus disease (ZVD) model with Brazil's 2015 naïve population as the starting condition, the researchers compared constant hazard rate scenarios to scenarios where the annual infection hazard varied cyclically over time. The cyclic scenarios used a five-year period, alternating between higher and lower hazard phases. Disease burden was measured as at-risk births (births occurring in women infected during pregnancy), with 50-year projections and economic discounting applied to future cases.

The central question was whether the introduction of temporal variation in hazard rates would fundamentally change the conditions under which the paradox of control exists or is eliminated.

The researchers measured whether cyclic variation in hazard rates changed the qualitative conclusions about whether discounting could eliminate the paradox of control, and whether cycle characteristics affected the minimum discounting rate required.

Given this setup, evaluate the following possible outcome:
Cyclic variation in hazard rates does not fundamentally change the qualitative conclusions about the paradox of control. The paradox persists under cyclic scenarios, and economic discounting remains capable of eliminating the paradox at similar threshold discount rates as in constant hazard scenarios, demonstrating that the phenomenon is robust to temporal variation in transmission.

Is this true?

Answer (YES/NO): NO